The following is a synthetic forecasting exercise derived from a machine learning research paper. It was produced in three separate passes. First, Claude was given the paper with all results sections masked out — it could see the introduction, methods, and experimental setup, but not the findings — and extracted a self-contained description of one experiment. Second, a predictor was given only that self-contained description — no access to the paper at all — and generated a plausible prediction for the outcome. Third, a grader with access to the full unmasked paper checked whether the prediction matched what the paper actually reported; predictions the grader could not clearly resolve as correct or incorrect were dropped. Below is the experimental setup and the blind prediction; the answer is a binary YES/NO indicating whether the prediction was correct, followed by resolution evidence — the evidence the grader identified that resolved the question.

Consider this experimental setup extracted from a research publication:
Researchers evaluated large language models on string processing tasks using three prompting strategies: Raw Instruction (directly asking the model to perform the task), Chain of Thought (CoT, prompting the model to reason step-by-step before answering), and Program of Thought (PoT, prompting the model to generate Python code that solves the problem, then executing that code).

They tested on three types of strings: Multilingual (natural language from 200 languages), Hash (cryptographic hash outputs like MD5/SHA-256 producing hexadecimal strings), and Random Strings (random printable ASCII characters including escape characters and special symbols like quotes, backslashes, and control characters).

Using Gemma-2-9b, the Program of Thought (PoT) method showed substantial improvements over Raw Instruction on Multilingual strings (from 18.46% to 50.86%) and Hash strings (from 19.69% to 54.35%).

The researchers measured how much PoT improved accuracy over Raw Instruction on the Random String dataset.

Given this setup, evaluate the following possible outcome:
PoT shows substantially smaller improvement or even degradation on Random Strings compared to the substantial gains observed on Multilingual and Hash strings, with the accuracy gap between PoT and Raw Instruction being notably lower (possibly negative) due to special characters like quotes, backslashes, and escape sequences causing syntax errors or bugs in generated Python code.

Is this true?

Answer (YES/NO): YES